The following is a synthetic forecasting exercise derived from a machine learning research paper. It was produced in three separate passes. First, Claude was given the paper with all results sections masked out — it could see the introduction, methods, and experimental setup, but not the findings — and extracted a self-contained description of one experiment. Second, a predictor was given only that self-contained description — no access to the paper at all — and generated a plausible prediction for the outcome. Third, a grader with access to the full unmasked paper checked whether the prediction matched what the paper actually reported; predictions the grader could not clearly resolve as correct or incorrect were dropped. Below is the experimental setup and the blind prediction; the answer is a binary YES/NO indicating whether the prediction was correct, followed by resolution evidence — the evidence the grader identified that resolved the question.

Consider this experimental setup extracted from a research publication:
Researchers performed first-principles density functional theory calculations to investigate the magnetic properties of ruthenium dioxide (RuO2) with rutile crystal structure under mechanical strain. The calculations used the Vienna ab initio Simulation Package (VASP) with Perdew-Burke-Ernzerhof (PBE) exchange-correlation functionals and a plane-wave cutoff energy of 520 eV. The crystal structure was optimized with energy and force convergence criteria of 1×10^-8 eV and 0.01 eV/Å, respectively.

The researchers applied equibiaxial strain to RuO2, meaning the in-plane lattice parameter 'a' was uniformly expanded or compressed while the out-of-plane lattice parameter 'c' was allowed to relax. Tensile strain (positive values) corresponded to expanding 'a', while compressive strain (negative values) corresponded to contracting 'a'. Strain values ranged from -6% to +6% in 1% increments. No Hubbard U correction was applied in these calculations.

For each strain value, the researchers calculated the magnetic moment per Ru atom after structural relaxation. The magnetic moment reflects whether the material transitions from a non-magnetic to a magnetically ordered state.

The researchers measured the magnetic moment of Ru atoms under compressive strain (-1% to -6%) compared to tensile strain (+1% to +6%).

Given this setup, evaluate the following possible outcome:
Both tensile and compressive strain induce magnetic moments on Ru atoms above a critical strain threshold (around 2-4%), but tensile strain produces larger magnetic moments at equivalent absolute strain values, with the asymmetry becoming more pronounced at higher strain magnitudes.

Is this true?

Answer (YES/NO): NO